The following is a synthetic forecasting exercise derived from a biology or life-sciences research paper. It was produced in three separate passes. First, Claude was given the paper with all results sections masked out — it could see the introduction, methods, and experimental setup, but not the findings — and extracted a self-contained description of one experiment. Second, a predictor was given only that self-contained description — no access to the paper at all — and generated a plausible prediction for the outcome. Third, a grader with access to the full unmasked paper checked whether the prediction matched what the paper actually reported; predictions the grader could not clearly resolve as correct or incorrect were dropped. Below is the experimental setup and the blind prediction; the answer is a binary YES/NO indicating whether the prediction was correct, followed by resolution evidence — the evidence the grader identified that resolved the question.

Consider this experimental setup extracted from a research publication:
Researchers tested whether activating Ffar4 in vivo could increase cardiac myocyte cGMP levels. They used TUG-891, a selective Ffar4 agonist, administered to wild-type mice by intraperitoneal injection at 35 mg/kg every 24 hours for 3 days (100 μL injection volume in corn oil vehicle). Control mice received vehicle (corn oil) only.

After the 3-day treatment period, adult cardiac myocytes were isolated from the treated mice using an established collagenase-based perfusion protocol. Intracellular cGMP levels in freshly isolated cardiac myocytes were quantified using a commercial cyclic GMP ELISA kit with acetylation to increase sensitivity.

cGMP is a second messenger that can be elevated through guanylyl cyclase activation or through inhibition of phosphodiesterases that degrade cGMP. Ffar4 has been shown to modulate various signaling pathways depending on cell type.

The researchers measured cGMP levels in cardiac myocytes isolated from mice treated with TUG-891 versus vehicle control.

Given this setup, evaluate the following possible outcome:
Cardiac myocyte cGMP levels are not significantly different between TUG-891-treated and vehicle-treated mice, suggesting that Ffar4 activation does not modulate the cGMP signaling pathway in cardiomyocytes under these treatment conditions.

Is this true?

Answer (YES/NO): NO